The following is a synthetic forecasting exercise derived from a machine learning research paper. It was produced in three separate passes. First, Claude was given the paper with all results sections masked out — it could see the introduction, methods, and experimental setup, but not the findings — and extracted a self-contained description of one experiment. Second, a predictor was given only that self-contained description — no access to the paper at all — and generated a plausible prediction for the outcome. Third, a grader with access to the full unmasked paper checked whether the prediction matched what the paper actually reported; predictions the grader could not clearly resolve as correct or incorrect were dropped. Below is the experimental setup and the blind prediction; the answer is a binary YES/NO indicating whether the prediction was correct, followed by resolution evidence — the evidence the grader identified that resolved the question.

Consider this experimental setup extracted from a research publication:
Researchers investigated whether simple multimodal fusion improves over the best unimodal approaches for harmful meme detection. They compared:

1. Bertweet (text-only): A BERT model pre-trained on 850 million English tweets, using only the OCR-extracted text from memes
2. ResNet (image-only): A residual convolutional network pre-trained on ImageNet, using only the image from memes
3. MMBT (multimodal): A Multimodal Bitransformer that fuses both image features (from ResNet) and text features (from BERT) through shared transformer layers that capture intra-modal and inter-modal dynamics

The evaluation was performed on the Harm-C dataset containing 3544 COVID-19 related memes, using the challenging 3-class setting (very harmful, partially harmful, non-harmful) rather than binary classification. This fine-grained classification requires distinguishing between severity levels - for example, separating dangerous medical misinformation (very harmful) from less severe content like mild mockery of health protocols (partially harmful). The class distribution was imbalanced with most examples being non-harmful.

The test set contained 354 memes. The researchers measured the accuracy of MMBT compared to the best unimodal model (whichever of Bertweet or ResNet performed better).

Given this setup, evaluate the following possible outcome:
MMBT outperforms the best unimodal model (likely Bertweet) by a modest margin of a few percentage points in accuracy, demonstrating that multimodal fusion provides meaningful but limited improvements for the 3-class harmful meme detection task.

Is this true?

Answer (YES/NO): NO